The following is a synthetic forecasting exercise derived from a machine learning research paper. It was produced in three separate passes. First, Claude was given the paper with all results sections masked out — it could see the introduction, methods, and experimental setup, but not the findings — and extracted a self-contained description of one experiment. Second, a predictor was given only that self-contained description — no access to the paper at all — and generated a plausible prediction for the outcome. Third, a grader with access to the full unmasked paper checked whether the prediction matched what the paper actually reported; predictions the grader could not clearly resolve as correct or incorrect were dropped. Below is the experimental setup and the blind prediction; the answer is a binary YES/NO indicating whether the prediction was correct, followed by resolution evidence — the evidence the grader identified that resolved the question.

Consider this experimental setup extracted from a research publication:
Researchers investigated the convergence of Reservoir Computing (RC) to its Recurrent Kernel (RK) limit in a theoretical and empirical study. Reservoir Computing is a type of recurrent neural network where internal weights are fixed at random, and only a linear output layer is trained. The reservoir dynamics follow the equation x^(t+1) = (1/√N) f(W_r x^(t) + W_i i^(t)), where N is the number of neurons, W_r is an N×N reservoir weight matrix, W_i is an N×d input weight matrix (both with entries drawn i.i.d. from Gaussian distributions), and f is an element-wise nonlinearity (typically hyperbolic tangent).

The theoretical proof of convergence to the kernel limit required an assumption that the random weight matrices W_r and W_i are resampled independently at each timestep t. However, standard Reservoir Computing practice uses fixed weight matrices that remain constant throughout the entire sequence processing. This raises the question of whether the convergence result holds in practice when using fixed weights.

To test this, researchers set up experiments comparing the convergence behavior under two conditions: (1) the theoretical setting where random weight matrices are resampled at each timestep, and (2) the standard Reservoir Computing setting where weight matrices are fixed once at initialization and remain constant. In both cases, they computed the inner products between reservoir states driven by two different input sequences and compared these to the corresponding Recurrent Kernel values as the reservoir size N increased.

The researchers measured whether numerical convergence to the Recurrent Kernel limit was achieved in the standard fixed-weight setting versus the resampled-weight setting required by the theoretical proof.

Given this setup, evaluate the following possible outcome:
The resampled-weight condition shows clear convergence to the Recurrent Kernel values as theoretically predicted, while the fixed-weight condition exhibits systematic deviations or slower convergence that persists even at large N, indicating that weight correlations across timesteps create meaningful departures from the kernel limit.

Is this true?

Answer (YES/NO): NO